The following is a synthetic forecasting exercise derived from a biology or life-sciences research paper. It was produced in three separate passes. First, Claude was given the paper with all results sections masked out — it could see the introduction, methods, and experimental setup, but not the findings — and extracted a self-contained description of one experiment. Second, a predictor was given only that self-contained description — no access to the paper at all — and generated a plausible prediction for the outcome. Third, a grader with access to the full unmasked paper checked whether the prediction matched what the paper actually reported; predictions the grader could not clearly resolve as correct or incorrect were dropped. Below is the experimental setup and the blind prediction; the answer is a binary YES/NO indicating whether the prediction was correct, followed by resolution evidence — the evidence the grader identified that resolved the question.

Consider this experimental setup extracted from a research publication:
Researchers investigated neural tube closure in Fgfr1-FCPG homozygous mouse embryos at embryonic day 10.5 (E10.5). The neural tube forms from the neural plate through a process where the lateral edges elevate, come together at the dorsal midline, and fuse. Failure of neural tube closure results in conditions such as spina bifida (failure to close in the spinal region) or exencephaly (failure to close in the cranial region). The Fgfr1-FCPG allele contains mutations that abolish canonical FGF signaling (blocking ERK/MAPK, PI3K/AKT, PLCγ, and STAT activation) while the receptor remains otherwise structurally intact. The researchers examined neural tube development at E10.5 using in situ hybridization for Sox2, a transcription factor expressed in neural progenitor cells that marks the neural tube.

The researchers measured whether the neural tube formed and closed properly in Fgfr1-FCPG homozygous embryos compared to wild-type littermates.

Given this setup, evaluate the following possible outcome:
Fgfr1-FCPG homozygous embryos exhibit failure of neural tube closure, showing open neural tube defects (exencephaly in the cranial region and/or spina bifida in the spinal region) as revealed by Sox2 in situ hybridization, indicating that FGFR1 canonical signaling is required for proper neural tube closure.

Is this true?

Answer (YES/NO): NO